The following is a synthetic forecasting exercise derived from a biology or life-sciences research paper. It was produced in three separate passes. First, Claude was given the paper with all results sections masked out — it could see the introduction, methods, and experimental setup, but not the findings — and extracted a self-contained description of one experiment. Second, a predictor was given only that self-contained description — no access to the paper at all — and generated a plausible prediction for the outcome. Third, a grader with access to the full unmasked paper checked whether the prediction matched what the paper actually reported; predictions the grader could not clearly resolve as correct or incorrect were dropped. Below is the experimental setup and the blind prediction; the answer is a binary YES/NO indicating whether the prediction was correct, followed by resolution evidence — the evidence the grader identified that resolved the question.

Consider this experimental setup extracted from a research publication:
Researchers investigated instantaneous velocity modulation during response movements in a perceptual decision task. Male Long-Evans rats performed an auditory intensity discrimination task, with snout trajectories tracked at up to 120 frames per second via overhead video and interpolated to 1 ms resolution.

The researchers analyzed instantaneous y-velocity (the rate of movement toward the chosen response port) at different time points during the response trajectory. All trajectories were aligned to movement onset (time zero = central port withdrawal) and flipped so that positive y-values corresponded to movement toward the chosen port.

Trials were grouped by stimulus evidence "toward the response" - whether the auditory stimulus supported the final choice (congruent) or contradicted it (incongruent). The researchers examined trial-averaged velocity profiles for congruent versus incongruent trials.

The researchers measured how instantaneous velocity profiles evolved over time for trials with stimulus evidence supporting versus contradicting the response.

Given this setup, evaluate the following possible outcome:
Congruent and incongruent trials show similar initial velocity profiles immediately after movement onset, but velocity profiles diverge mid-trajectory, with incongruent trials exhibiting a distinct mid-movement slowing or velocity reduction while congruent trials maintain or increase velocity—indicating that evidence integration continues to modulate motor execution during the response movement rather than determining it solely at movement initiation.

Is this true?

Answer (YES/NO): NO